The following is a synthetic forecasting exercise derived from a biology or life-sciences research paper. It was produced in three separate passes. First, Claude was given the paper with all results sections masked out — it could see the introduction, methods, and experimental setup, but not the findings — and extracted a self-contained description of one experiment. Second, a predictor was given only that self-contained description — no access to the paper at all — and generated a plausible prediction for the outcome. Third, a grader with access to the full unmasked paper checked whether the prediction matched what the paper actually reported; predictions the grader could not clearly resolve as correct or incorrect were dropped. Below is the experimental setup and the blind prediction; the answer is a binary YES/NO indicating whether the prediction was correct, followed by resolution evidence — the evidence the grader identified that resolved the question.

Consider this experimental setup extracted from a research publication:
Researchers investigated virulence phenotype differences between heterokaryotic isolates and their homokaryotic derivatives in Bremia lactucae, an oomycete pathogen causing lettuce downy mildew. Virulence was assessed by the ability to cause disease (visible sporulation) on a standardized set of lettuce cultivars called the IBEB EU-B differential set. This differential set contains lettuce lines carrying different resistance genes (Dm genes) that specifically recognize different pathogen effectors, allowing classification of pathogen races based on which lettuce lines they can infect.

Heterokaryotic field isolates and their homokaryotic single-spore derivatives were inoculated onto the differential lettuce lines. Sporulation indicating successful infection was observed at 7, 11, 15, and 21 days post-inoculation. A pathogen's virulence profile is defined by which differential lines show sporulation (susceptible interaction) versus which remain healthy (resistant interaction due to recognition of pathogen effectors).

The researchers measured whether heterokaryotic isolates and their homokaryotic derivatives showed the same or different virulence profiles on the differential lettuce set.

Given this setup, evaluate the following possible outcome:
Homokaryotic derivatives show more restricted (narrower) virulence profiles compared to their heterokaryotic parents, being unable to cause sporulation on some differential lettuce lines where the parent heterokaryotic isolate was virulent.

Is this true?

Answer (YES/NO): YES